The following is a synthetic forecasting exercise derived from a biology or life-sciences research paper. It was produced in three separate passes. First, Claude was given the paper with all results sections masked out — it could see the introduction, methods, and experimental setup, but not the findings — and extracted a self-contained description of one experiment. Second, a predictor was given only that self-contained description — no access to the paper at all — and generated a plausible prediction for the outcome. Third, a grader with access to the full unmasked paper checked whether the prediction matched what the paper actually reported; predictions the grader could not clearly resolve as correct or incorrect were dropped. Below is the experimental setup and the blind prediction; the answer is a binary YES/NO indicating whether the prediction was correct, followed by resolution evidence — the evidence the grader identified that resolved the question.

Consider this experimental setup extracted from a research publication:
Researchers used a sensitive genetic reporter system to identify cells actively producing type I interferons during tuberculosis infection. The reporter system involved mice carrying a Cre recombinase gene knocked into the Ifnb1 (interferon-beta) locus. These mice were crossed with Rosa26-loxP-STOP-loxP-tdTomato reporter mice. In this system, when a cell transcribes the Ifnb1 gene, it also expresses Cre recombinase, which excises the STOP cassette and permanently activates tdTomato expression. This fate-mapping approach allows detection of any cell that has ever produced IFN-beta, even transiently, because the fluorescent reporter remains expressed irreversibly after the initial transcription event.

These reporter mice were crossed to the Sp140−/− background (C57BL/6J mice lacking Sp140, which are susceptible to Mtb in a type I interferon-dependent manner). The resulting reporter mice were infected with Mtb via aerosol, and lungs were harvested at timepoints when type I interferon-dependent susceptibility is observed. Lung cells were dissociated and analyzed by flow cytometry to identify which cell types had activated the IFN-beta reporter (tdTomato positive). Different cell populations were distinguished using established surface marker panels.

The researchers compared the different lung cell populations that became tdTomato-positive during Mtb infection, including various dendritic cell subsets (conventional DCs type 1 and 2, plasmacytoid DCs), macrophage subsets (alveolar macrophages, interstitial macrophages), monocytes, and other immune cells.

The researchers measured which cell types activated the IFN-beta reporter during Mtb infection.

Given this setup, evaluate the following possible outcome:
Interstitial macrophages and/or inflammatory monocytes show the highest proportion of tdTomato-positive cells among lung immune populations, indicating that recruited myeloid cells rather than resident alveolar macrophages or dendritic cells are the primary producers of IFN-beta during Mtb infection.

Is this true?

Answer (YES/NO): NO